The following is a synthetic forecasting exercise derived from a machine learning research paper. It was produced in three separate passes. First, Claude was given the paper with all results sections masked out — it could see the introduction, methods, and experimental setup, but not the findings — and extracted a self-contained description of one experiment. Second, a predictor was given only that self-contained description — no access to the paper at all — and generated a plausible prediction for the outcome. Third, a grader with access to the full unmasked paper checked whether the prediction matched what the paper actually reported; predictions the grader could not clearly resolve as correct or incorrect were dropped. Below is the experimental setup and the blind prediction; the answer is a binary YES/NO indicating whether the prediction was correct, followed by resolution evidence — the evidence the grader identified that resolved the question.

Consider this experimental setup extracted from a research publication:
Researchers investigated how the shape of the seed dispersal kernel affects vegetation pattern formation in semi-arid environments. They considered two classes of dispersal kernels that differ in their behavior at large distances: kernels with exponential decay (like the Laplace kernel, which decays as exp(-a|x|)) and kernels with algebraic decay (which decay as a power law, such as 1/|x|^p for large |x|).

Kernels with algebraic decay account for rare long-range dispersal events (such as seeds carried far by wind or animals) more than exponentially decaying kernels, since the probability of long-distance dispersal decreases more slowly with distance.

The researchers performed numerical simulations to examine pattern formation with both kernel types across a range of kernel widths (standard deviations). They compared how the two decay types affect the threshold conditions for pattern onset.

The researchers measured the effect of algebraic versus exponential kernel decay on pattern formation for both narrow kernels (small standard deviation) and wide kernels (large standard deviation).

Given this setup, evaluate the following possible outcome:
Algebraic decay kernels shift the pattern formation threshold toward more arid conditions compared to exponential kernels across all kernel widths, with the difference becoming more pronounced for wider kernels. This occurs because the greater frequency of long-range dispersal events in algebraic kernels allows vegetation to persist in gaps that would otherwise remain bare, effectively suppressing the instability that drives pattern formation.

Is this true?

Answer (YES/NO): NO